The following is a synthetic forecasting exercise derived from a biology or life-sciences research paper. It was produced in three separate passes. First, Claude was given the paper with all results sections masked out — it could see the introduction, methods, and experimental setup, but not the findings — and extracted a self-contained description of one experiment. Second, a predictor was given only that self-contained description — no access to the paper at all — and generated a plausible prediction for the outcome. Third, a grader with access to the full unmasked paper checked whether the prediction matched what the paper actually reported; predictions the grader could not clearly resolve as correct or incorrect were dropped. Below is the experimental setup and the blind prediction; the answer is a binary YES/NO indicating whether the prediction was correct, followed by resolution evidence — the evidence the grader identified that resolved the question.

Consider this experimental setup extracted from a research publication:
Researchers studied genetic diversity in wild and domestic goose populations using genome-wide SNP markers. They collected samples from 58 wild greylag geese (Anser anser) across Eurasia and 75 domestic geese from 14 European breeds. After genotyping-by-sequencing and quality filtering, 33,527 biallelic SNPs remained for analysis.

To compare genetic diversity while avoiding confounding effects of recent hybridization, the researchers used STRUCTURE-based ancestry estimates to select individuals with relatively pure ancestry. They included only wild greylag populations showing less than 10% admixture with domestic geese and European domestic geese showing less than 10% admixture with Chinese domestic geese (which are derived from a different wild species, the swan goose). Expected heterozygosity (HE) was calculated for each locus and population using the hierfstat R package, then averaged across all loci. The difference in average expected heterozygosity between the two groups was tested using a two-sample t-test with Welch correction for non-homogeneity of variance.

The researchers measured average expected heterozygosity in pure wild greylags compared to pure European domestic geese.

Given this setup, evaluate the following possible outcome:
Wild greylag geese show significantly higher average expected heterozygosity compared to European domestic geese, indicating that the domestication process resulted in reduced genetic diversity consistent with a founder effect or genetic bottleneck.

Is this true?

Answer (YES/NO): YES